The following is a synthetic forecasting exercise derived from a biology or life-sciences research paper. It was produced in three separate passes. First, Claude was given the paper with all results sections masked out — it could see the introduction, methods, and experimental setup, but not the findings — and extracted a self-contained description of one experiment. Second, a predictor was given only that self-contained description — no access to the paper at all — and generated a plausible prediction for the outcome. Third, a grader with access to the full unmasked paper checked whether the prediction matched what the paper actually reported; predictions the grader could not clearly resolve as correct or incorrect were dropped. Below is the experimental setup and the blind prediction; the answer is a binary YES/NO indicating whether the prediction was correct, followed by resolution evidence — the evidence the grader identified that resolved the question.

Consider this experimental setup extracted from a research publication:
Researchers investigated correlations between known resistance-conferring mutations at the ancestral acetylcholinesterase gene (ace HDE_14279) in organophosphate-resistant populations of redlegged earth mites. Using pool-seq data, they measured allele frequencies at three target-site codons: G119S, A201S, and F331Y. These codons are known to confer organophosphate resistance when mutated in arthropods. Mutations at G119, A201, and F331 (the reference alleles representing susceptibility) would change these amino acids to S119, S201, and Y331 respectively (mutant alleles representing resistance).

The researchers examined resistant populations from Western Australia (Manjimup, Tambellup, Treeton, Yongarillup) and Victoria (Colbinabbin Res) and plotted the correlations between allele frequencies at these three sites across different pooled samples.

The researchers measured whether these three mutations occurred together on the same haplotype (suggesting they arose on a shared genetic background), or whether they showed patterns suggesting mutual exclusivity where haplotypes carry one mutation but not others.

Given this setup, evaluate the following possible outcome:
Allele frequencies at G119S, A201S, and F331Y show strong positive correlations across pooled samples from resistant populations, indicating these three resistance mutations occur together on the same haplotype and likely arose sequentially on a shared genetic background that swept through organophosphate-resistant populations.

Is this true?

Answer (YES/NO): NO